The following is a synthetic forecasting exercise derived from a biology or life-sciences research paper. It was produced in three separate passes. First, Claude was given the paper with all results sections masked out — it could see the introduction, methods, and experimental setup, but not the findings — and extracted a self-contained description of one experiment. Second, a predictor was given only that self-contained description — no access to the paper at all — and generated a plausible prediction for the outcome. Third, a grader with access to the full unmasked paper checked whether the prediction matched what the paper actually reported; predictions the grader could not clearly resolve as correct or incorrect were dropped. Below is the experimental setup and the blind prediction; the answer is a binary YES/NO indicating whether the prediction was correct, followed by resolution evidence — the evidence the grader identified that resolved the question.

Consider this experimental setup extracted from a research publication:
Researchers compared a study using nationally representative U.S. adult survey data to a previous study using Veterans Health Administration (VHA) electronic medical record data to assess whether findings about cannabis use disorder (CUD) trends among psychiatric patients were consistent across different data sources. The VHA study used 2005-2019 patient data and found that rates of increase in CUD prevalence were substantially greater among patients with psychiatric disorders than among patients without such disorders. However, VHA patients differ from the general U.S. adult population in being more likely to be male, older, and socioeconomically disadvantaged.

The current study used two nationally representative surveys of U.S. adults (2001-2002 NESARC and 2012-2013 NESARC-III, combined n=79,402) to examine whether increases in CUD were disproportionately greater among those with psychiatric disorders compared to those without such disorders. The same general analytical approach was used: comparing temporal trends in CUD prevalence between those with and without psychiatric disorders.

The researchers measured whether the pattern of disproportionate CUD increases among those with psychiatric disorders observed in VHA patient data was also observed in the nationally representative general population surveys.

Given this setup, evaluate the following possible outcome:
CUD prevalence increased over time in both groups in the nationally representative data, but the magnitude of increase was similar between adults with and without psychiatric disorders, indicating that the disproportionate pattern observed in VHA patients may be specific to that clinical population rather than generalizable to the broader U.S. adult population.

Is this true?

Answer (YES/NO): NO